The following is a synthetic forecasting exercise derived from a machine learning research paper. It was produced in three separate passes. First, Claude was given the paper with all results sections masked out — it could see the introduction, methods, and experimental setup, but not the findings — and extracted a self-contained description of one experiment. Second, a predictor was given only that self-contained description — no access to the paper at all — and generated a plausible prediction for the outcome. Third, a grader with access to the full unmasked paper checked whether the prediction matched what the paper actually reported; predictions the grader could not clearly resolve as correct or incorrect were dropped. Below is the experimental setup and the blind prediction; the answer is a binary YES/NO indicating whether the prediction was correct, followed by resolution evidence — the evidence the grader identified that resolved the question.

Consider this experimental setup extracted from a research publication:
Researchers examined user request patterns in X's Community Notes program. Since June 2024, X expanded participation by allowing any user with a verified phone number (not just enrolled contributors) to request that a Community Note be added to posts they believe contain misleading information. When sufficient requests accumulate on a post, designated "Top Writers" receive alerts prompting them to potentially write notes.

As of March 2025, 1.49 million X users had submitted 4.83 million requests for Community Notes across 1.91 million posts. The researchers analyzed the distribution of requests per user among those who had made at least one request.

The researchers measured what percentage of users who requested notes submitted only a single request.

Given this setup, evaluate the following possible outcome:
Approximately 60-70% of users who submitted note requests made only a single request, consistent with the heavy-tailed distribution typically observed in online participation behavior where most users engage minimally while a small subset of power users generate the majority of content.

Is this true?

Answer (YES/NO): YES